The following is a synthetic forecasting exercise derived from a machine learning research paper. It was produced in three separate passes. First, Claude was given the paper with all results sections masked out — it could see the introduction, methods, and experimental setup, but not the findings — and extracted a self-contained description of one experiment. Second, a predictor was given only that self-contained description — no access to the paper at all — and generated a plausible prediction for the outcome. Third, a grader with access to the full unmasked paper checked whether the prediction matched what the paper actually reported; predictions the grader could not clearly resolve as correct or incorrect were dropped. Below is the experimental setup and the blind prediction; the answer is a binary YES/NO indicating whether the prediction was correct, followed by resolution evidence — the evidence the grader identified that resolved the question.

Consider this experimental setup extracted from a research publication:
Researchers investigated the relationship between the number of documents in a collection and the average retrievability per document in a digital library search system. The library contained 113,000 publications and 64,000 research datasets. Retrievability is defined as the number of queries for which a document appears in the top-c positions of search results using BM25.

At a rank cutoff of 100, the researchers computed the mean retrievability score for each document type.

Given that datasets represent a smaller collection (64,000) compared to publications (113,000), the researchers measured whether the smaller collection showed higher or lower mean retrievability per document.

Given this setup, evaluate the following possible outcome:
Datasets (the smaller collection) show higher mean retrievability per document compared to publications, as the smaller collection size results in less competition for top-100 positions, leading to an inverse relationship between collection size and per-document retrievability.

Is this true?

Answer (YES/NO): YES